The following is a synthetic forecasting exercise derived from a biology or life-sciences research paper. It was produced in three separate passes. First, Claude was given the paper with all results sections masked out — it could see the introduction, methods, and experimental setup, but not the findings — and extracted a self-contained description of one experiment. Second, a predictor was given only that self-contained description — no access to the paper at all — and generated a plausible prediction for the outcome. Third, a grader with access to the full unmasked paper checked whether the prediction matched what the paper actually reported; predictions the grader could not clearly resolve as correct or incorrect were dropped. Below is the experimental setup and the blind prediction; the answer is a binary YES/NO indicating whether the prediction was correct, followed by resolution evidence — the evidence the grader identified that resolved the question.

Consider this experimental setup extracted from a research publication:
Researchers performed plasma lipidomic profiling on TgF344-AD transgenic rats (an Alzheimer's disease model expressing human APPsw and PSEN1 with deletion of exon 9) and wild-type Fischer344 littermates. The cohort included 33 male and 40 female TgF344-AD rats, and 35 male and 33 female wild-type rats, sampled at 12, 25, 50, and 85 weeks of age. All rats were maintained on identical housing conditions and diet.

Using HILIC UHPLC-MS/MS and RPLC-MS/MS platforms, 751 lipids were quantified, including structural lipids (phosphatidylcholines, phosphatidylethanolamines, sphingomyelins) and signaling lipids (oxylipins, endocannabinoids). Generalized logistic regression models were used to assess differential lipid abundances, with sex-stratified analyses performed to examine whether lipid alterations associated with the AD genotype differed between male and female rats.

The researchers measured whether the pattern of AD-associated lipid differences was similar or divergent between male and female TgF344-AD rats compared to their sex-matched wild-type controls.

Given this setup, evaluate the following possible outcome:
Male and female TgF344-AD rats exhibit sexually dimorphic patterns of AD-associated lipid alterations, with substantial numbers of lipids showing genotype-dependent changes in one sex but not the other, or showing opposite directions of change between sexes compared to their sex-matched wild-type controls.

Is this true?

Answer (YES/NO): YES